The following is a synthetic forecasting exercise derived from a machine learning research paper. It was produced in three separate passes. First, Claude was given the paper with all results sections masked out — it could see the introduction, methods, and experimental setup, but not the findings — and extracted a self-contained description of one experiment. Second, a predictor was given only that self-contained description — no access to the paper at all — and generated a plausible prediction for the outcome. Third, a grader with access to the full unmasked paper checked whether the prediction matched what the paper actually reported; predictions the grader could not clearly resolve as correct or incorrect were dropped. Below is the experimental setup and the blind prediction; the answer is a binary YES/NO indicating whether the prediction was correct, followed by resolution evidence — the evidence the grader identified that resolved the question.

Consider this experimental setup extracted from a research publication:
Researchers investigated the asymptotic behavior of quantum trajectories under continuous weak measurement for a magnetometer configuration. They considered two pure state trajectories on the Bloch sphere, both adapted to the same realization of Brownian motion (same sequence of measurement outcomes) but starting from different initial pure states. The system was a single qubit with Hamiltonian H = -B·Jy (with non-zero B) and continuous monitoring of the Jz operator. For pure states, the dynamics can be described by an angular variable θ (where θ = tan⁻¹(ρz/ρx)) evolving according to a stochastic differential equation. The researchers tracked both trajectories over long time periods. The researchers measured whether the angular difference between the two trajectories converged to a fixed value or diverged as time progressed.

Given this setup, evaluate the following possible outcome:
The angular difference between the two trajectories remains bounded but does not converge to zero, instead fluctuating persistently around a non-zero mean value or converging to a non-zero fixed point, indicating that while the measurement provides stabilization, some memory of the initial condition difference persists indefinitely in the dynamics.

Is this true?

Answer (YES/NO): NO